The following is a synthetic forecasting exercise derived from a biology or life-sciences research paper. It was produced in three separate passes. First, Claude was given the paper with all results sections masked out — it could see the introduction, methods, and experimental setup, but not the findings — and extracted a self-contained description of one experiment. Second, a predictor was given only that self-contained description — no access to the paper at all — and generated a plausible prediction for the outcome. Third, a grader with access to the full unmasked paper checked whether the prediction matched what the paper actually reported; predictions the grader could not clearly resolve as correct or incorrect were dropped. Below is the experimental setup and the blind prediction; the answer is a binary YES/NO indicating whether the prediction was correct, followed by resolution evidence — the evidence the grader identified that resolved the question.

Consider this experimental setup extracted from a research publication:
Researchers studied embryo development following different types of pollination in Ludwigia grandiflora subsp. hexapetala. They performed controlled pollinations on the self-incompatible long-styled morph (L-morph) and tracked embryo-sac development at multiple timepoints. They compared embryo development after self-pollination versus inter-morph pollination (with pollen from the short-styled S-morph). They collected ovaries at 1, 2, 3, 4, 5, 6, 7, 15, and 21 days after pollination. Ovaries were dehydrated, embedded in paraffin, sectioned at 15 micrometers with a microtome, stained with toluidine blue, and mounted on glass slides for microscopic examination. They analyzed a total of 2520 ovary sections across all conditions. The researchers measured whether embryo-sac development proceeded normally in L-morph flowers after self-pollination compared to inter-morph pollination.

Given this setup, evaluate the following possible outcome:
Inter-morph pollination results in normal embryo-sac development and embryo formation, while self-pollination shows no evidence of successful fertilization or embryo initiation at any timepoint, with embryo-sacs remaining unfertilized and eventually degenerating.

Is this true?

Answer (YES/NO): NO